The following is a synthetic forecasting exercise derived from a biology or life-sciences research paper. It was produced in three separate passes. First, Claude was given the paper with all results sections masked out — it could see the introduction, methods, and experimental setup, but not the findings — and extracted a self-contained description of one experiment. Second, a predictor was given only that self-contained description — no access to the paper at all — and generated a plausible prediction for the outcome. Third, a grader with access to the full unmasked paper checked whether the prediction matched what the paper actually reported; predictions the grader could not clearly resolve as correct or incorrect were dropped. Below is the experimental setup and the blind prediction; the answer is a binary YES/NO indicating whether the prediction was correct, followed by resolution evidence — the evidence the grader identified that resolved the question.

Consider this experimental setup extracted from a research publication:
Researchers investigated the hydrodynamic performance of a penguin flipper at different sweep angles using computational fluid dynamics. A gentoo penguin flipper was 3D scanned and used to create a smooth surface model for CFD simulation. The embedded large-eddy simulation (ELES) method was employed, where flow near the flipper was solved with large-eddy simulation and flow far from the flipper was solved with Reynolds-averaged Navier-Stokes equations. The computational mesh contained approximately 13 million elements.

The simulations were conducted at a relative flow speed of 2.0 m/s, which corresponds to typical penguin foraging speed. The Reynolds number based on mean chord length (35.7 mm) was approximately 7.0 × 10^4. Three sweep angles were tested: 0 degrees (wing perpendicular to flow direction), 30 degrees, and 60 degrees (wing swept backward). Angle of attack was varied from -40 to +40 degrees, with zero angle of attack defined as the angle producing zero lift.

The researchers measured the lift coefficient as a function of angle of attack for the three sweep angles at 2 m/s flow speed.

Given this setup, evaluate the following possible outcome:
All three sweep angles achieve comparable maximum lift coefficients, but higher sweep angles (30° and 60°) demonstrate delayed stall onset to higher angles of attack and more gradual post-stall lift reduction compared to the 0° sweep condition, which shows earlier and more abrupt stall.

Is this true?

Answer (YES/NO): YES